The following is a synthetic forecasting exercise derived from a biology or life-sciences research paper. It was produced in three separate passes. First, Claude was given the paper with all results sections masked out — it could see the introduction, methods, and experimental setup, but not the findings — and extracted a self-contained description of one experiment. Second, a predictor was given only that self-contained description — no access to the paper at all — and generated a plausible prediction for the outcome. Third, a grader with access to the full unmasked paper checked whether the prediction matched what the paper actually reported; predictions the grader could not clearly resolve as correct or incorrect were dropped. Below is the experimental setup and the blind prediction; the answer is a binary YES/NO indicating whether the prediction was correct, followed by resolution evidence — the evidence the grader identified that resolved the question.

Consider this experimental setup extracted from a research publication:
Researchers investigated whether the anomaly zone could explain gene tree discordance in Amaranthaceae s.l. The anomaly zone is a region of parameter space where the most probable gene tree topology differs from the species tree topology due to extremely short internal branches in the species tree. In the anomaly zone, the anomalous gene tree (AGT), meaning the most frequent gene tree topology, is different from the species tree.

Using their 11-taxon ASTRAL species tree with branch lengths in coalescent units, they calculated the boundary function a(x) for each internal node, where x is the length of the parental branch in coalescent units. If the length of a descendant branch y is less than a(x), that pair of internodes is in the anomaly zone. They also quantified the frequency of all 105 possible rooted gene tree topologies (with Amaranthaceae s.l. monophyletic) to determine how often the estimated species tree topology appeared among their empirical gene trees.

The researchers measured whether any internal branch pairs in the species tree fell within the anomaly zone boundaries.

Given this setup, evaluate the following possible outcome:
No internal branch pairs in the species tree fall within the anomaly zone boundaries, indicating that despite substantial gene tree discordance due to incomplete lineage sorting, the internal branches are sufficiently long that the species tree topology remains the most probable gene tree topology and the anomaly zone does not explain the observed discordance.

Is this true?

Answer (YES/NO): NO